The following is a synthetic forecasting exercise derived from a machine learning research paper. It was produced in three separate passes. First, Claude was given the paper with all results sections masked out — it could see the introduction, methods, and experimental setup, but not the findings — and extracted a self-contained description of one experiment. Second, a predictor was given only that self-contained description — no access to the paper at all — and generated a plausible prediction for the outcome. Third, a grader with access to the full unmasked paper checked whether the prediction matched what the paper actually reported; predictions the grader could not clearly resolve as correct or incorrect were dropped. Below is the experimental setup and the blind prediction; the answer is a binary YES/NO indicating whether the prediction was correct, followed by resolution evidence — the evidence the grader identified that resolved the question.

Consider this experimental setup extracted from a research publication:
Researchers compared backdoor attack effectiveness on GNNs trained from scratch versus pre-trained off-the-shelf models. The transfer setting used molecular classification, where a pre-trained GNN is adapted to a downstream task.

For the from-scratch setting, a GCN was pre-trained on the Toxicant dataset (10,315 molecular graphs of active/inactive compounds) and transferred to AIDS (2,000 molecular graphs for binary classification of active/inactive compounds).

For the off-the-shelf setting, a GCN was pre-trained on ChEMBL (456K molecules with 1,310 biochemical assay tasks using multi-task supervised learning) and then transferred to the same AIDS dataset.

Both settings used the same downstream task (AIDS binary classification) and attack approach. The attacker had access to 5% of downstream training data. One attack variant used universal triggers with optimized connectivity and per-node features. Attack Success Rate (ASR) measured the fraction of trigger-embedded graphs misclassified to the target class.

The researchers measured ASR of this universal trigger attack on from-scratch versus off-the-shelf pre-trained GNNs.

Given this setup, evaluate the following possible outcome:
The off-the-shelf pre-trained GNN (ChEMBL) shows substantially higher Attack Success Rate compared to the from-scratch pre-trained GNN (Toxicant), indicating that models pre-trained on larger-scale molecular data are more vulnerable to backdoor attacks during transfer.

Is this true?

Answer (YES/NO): NO